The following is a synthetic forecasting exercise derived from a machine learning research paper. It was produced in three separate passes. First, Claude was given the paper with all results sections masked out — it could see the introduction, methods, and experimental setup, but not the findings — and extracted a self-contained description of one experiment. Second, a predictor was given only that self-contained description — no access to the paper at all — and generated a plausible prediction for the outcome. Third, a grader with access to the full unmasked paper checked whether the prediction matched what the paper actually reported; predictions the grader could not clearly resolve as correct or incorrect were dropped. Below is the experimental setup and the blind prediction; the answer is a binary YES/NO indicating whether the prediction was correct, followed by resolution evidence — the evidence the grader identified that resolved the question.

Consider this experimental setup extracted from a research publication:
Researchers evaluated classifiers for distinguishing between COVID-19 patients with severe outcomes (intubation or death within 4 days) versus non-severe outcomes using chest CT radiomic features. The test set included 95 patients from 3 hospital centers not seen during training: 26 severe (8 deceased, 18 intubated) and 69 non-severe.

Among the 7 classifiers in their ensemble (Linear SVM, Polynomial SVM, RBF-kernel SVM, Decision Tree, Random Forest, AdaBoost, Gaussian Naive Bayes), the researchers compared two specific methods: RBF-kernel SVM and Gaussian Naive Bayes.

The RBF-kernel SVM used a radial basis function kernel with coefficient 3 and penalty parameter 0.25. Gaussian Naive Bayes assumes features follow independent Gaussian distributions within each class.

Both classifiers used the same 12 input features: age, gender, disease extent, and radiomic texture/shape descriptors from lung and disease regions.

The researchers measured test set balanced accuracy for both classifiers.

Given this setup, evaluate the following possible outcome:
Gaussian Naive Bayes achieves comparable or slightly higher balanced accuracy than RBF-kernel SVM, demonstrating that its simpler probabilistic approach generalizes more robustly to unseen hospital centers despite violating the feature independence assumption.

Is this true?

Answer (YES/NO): YES